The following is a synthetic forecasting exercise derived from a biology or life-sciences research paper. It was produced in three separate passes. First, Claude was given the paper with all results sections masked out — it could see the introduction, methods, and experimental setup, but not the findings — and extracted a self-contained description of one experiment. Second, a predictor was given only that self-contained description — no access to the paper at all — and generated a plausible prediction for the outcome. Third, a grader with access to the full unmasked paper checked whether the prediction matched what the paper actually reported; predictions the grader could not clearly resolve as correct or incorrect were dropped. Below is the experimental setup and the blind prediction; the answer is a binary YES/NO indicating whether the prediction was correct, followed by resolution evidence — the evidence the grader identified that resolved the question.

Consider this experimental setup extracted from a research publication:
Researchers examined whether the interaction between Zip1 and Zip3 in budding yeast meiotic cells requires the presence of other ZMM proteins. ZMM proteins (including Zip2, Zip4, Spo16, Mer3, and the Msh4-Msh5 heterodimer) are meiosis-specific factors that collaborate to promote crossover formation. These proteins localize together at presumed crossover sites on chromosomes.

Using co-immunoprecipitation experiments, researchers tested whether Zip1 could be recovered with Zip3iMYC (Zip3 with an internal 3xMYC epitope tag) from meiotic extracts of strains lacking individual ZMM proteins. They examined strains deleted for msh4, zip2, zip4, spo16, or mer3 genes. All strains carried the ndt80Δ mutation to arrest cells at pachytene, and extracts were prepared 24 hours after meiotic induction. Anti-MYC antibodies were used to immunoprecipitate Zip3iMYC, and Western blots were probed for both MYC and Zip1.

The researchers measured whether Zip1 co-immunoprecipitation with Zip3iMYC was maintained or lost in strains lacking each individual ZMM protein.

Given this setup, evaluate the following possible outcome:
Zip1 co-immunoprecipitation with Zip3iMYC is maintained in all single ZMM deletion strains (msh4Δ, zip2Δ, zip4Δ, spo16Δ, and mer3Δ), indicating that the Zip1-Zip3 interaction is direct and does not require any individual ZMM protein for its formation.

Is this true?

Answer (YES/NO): NO